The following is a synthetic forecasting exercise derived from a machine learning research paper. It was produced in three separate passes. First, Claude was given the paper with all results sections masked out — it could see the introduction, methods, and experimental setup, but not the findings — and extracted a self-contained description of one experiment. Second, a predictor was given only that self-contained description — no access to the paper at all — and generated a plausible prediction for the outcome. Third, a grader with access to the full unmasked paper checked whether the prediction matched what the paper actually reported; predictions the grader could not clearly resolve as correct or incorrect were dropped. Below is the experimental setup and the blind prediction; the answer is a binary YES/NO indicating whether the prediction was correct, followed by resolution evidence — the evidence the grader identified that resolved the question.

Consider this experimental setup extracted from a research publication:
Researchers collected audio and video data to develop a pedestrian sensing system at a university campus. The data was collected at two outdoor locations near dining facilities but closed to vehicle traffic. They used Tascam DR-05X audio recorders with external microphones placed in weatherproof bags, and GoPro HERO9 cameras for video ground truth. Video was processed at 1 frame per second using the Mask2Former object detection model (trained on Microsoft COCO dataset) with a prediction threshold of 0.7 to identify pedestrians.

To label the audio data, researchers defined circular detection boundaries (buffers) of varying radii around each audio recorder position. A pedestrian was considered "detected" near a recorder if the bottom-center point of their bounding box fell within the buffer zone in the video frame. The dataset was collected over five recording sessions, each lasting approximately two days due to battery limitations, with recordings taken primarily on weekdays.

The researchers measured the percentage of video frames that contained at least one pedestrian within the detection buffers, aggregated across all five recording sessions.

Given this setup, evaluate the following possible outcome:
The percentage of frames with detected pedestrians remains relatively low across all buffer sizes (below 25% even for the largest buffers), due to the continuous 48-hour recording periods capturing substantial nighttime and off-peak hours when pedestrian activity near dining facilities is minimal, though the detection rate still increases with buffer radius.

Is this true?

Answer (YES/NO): YES